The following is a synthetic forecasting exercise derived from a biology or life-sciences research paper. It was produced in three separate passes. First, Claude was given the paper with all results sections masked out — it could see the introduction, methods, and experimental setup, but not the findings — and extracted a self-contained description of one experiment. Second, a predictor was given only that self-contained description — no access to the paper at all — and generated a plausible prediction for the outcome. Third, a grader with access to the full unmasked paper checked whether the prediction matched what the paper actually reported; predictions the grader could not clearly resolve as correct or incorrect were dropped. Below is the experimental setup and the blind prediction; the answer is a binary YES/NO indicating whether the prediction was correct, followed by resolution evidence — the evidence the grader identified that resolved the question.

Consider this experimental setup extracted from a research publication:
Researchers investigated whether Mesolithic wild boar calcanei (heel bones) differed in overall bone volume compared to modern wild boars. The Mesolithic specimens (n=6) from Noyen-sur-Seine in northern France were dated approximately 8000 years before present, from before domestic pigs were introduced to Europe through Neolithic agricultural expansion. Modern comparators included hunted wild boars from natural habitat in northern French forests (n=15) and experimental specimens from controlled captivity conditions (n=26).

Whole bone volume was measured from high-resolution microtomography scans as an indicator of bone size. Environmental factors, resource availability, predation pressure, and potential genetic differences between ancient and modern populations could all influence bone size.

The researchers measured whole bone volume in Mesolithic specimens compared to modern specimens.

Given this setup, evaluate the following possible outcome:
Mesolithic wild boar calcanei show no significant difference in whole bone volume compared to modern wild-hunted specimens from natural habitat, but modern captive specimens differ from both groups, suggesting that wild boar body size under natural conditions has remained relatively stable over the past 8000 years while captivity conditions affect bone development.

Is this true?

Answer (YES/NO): NO